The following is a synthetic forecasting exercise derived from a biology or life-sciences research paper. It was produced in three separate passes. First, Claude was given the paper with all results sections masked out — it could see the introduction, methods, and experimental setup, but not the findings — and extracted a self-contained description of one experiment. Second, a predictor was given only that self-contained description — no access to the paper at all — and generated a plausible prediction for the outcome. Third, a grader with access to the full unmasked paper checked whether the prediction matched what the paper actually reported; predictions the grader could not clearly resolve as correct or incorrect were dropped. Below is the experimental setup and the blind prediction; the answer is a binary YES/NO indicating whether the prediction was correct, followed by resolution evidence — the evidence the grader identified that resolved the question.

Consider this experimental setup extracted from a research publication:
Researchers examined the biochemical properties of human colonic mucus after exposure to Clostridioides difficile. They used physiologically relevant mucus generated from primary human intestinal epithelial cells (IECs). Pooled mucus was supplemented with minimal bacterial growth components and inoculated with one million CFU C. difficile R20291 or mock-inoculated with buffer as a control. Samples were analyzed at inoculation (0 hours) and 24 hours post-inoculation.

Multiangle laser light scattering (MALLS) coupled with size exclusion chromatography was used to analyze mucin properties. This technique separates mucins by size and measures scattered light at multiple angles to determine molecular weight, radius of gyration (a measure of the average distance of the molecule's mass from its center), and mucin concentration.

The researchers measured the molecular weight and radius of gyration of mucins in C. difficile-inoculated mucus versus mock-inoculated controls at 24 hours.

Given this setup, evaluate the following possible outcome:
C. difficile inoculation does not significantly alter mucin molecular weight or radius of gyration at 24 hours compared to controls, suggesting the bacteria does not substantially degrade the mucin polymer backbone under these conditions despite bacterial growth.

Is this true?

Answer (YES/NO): YES